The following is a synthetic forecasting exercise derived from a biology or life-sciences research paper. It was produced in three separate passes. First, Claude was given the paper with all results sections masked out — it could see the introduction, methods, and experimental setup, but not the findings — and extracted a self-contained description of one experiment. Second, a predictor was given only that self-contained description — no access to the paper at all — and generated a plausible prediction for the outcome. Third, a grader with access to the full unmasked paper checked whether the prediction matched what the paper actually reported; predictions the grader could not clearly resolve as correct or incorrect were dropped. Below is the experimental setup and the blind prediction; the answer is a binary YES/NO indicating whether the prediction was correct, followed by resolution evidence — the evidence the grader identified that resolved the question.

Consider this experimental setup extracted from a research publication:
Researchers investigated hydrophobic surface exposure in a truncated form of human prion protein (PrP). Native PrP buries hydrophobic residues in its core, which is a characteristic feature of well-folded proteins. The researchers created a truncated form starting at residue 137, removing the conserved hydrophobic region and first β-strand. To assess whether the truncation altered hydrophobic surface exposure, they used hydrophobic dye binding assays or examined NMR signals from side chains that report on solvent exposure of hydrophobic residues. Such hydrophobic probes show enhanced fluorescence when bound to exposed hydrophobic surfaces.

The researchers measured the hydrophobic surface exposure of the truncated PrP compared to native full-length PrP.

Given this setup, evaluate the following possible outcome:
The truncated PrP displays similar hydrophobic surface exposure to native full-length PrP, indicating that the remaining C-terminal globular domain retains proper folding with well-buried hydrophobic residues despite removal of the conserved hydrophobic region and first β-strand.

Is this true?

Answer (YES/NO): NO